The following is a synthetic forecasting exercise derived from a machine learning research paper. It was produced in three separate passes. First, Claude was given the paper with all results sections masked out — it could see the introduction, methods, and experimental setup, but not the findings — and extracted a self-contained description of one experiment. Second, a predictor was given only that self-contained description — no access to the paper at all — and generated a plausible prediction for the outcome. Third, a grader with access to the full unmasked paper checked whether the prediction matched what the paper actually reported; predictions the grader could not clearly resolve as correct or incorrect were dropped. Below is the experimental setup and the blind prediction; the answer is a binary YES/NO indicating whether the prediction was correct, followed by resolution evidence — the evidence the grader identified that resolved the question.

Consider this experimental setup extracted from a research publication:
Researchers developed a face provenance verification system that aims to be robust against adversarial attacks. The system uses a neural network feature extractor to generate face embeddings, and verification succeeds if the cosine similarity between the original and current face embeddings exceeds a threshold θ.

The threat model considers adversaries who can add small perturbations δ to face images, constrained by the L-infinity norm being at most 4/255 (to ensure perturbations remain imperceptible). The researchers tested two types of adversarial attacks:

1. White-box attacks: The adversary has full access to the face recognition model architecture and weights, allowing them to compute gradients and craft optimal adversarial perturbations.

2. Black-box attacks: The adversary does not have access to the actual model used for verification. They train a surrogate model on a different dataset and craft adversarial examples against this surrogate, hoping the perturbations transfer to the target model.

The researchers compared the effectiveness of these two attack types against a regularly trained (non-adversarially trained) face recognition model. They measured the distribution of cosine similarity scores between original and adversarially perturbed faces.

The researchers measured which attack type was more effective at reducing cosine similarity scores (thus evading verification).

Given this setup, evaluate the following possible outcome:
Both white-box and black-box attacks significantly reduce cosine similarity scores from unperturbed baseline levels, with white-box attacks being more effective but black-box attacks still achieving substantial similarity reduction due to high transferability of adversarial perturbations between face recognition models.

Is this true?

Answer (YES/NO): NO